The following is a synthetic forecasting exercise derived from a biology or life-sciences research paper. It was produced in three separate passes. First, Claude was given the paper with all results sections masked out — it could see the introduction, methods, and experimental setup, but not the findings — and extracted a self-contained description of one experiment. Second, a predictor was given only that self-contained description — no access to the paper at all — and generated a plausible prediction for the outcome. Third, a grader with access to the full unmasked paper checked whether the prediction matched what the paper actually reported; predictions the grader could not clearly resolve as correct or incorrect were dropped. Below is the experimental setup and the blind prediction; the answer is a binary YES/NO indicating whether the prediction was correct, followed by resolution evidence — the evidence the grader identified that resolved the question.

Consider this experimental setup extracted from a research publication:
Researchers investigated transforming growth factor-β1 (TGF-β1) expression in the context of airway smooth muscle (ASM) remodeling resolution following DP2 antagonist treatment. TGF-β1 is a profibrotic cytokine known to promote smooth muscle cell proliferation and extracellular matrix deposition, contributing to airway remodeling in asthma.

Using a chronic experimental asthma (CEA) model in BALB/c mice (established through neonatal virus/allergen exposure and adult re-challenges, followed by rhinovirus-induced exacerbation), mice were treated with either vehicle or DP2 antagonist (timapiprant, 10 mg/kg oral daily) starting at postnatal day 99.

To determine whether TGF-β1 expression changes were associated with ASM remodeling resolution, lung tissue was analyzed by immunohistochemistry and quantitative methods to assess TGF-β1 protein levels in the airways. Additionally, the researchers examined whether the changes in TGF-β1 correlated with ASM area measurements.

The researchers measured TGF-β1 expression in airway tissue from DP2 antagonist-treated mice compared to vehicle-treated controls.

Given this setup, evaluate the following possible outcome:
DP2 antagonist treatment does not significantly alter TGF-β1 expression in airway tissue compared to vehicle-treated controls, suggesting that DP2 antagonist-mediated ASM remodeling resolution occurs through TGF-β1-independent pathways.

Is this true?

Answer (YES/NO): NO